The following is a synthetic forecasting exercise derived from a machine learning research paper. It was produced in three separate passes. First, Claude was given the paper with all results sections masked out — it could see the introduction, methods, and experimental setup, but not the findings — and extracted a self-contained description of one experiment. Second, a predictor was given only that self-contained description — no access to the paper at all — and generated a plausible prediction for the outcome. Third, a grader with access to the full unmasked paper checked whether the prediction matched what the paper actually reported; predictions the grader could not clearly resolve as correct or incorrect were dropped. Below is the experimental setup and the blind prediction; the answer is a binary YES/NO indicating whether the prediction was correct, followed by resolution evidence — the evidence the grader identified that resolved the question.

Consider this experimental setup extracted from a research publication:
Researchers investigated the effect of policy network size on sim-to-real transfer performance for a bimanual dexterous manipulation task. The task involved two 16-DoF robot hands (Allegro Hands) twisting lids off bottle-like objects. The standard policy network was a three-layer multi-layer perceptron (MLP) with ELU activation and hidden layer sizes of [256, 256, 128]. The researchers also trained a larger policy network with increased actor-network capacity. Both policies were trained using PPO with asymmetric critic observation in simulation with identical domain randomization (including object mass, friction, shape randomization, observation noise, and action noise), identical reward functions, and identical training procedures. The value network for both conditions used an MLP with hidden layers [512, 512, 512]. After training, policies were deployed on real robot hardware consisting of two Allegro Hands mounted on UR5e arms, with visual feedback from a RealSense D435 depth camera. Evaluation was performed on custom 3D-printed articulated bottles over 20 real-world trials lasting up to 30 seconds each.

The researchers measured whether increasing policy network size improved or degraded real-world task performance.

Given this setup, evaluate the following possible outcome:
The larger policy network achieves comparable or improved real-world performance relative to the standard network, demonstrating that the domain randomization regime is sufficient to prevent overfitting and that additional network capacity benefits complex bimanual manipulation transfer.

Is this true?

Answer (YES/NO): NO